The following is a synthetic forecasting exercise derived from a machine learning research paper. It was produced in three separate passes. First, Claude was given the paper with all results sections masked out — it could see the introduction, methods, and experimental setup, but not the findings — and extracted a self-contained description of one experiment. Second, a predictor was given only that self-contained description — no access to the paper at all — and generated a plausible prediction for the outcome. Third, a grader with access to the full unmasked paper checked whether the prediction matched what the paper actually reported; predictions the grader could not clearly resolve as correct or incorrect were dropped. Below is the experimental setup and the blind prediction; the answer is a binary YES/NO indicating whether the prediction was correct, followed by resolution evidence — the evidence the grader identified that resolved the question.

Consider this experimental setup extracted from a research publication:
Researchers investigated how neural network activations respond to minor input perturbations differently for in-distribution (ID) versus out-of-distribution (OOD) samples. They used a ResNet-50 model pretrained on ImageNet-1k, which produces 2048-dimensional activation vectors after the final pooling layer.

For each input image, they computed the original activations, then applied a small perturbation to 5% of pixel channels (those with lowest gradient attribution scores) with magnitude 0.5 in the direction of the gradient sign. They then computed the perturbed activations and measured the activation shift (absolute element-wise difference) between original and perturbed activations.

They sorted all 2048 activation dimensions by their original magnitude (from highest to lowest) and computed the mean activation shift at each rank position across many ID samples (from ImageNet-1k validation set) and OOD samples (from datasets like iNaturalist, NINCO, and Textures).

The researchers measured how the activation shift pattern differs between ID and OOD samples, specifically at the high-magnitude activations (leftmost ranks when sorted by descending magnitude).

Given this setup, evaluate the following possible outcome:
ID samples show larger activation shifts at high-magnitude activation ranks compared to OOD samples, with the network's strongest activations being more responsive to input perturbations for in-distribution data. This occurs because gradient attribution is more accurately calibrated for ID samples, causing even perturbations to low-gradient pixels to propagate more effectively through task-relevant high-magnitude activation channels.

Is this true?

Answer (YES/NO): NO